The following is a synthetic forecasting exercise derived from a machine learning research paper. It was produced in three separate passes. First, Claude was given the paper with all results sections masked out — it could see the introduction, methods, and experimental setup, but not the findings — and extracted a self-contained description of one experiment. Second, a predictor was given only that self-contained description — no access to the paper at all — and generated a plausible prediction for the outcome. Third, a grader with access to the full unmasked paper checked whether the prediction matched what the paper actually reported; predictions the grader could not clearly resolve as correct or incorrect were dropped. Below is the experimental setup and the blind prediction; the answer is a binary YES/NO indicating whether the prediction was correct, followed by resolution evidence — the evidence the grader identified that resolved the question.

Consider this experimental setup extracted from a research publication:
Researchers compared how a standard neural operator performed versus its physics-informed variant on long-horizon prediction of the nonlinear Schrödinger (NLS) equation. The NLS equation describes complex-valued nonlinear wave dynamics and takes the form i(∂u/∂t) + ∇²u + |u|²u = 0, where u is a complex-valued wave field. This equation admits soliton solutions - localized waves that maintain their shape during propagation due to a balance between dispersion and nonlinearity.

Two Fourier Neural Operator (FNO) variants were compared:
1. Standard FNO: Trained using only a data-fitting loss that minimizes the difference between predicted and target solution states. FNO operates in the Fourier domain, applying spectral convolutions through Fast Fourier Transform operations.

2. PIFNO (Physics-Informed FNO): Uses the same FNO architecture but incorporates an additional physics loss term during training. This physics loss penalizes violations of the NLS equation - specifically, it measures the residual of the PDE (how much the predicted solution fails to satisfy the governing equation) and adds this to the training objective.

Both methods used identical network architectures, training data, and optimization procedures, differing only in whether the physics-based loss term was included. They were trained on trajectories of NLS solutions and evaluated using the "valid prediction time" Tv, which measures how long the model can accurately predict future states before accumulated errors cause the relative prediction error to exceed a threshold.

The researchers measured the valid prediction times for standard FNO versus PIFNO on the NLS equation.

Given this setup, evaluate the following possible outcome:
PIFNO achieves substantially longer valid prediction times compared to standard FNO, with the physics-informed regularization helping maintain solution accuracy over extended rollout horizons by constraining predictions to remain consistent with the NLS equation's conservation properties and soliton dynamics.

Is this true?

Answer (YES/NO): YES